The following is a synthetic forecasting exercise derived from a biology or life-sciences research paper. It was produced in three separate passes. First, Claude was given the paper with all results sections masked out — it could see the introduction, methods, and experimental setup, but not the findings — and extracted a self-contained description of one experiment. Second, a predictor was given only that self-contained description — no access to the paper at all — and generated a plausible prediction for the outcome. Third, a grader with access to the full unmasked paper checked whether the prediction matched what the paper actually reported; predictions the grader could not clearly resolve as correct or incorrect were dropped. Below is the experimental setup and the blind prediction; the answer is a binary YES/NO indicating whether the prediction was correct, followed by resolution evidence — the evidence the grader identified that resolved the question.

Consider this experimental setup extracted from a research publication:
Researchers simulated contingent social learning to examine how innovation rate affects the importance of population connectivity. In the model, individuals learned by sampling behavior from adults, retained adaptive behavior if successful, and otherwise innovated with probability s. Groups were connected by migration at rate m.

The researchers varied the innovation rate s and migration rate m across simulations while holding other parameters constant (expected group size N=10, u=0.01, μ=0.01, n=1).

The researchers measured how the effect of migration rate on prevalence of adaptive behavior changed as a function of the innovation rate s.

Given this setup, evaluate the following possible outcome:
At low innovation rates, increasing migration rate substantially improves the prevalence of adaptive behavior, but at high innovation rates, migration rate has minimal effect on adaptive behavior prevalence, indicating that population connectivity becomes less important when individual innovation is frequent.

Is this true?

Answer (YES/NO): YES